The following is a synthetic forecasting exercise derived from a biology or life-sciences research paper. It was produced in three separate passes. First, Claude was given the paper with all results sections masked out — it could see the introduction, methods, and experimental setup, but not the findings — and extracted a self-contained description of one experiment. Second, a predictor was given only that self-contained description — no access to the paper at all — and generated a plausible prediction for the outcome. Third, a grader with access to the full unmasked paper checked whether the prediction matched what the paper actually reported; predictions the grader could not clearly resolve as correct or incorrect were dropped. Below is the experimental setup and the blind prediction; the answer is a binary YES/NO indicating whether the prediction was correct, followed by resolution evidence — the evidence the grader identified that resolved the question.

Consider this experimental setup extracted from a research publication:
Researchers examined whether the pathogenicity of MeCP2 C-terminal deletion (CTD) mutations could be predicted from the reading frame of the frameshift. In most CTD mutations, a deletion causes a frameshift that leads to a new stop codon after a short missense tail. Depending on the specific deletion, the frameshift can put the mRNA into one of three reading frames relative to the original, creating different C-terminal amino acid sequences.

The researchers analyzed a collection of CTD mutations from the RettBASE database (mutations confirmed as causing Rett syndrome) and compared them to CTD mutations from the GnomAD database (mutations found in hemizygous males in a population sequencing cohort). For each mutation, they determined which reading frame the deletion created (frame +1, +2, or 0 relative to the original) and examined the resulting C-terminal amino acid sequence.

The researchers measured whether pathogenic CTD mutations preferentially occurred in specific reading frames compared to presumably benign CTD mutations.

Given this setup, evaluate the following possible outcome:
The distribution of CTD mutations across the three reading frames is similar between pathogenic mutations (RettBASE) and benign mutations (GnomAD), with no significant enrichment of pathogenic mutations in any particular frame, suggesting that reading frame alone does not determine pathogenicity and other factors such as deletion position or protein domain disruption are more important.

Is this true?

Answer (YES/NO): NO